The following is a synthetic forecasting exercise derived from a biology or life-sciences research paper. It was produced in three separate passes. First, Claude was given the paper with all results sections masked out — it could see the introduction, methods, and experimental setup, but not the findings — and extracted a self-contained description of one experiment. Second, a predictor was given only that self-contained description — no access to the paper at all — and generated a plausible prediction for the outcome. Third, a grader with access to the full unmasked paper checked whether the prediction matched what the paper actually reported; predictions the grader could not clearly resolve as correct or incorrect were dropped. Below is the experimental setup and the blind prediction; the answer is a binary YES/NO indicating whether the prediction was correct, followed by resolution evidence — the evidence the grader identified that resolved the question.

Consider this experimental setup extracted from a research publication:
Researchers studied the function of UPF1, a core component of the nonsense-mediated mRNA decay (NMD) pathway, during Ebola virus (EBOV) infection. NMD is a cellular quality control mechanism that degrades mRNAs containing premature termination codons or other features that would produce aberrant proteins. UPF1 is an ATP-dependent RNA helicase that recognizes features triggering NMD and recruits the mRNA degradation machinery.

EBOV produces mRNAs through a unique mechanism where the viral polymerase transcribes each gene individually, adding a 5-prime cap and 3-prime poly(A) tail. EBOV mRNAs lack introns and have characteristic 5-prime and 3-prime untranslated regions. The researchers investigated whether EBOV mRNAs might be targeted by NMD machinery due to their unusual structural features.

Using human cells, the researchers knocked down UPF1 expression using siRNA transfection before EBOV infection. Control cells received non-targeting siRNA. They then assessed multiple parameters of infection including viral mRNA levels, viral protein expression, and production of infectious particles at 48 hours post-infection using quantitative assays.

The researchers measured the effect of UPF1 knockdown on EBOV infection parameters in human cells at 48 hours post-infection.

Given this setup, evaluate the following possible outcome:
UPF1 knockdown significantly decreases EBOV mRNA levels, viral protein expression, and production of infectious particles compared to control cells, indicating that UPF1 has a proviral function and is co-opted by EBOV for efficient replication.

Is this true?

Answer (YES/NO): NO